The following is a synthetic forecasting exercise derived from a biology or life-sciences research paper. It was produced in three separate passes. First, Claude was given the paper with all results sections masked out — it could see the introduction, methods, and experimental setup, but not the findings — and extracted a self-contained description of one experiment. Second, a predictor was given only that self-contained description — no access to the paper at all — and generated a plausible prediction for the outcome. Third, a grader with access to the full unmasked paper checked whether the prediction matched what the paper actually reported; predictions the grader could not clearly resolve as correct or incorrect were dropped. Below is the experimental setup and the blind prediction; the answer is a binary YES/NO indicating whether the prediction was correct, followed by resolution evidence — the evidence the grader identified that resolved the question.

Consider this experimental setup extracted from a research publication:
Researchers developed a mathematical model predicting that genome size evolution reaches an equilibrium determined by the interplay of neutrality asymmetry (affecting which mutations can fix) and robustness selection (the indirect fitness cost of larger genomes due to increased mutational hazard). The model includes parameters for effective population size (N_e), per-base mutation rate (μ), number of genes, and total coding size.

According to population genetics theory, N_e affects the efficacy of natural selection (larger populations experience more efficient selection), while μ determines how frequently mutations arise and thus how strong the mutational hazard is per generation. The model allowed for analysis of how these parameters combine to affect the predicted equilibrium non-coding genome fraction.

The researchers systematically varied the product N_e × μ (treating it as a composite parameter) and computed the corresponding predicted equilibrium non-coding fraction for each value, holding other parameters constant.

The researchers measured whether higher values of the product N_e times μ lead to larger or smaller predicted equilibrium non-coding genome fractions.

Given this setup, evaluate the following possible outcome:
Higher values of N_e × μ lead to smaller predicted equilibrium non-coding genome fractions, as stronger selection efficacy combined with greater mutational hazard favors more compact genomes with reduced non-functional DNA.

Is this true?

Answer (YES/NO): YES